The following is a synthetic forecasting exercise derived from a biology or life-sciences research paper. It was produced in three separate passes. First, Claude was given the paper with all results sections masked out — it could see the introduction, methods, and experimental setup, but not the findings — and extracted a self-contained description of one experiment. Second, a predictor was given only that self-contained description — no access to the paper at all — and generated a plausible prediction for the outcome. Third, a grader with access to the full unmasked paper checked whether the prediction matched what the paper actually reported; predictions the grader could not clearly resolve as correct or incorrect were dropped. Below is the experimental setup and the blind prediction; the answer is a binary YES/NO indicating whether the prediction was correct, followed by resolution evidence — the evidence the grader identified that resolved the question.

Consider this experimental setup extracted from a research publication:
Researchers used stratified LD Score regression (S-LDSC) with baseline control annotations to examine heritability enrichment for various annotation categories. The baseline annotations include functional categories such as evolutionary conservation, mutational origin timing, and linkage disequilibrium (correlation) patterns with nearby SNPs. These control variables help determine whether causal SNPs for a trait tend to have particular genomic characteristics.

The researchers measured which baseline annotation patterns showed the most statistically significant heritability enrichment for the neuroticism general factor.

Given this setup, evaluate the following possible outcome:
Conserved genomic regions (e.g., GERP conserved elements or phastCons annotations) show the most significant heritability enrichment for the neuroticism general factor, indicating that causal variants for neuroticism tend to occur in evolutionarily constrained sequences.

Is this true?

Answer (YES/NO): YES